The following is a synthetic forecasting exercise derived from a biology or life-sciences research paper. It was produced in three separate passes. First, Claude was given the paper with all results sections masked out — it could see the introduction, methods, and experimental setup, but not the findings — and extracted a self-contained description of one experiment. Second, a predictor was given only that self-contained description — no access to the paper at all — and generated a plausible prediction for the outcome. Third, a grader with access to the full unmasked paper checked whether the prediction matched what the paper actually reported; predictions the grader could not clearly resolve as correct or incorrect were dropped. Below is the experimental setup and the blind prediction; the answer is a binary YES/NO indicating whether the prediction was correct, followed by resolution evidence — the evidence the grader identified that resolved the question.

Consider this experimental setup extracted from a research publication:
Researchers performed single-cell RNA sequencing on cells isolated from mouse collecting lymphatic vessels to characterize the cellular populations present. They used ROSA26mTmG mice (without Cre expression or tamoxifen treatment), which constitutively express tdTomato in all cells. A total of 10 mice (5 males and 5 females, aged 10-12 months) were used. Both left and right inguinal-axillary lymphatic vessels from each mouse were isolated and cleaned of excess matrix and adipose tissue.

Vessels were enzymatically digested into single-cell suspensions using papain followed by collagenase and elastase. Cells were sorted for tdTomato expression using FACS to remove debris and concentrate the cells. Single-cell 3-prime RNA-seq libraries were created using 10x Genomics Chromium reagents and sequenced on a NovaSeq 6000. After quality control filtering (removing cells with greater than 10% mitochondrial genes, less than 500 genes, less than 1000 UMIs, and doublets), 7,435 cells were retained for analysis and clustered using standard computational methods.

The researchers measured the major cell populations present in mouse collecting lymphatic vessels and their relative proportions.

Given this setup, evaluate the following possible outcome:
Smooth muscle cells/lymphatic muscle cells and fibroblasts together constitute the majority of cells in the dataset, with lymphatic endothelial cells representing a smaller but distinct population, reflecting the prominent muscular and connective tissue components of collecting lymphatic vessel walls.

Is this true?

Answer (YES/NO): NO